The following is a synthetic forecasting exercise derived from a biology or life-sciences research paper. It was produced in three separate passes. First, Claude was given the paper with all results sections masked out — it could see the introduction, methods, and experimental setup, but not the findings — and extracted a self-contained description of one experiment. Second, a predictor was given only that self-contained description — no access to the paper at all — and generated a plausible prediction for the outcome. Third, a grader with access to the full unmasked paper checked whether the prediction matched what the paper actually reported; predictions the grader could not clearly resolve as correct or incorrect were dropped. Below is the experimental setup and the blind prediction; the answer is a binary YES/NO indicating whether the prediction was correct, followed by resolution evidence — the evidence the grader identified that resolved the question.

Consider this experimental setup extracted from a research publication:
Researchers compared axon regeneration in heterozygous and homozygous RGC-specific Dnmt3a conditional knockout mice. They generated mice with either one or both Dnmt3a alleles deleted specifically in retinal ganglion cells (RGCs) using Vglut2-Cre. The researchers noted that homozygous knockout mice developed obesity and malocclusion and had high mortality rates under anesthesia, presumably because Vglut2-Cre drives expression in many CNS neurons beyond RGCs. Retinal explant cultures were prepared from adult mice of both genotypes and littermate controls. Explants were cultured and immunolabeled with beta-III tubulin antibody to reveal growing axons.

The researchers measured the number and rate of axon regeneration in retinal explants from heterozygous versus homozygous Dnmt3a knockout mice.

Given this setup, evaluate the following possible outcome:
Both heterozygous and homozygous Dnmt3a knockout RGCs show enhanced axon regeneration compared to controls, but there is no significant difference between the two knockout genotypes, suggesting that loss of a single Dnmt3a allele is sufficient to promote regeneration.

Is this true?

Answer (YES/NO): YES